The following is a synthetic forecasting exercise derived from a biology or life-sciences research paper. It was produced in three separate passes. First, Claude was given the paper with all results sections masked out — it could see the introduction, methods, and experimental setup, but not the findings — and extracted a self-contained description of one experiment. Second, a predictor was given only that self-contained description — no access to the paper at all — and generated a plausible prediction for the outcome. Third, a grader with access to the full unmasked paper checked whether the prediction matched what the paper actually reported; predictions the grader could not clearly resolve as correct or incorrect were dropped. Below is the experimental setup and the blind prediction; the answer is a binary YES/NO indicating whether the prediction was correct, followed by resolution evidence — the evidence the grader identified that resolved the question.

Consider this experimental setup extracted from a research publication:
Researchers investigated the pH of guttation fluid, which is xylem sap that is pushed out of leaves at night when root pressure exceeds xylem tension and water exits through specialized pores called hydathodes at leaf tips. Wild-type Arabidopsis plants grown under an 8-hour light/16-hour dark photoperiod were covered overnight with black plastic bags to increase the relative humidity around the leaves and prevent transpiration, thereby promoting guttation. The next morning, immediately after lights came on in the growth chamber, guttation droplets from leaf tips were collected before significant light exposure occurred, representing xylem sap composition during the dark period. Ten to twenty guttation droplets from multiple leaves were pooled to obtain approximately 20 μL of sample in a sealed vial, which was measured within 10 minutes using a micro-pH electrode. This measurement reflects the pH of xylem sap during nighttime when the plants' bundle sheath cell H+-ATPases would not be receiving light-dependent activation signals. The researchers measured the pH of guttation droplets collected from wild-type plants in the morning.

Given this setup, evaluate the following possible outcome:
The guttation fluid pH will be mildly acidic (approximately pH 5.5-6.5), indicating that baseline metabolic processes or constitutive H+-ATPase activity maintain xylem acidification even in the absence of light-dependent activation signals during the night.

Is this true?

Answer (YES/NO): NO